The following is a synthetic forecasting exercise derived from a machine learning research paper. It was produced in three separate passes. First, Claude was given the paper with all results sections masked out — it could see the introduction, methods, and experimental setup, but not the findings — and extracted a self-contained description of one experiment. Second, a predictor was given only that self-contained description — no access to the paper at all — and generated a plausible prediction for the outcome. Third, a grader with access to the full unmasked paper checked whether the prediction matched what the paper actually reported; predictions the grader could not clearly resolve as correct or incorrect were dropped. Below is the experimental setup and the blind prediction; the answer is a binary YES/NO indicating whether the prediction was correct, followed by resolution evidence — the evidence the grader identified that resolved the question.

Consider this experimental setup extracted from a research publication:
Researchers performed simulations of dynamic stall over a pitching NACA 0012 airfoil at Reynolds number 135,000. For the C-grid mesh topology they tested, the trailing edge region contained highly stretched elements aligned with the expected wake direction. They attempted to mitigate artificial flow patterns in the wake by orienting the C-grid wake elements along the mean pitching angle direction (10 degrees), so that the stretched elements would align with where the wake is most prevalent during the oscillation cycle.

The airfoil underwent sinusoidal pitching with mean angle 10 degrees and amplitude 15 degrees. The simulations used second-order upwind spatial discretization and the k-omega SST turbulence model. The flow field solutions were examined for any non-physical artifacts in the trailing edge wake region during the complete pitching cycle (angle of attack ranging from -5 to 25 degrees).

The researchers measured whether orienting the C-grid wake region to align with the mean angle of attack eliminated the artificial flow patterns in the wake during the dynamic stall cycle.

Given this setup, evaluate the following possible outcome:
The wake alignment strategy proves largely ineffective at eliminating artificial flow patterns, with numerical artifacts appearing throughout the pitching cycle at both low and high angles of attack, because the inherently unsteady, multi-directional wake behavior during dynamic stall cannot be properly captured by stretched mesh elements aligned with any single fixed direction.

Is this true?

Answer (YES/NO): NO